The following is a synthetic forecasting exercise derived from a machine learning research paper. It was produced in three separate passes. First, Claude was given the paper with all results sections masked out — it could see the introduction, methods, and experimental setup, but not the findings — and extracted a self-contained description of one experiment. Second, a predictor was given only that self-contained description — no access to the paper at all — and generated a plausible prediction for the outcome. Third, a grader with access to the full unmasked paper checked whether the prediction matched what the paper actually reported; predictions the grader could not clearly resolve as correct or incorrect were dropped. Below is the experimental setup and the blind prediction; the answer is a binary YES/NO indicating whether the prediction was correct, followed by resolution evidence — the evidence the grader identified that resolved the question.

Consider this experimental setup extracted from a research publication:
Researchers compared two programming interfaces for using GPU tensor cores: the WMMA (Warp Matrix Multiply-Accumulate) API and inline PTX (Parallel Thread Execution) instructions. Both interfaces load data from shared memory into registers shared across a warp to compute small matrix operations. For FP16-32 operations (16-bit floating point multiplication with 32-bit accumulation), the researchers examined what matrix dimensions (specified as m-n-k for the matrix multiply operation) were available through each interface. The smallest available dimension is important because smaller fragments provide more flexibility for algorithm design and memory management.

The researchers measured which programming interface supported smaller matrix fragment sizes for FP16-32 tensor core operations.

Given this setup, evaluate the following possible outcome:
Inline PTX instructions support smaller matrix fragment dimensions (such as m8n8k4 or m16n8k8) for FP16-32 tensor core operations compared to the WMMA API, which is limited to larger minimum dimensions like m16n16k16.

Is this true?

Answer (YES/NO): YES